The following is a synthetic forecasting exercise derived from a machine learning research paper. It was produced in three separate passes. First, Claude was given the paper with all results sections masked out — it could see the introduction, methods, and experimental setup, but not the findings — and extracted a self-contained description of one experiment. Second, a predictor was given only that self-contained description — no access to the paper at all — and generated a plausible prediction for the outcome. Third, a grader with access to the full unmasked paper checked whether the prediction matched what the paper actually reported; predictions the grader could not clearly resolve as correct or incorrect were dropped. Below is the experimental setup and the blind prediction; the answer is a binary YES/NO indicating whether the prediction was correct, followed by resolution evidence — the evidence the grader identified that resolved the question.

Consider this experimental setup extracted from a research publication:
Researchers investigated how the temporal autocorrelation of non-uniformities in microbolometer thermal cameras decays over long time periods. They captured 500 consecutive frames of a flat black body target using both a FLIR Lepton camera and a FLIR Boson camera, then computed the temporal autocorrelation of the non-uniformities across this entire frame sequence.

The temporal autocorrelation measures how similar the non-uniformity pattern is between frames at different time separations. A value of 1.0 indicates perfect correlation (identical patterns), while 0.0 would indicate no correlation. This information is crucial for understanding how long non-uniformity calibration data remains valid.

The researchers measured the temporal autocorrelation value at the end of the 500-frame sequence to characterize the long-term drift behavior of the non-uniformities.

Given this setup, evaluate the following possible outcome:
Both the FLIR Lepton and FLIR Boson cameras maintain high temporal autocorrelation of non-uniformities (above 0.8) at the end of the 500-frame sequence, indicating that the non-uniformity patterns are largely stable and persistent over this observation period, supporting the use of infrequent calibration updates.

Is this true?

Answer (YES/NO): NO